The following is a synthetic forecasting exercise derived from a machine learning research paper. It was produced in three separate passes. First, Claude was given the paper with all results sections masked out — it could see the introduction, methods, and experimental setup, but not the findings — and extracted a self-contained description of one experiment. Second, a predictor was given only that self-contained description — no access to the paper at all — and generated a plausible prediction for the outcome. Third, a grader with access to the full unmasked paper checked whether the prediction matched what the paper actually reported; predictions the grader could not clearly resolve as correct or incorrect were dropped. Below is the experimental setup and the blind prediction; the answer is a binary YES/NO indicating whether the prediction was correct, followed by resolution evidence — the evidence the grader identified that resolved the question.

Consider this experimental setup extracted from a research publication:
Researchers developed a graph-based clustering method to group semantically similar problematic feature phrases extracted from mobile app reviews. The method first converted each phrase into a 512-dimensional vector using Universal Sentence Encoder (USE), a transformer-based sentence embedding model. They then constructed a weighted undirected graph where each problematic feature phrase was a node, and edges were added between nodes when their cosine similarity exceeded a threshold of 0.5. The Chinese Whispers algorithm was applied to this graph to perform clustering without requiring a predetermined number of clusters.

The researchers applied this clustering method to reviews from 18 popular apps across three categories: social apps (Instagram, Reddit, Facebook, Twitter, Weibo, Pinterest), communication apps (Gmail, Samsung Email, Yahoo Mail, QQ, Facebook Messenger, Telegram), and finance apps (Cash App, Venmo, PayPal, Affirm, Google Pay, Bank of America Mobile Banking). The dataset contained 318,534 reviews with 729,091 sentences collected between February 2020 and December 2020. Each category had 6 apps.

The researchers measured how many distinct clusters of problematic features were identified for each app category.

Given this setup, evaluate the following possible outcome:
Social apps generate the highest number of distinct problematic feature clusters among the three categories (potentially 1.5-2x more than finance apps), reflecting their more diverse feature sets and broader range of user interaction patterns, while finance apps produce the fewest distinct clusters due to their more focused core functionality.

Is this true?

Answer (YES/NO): NO